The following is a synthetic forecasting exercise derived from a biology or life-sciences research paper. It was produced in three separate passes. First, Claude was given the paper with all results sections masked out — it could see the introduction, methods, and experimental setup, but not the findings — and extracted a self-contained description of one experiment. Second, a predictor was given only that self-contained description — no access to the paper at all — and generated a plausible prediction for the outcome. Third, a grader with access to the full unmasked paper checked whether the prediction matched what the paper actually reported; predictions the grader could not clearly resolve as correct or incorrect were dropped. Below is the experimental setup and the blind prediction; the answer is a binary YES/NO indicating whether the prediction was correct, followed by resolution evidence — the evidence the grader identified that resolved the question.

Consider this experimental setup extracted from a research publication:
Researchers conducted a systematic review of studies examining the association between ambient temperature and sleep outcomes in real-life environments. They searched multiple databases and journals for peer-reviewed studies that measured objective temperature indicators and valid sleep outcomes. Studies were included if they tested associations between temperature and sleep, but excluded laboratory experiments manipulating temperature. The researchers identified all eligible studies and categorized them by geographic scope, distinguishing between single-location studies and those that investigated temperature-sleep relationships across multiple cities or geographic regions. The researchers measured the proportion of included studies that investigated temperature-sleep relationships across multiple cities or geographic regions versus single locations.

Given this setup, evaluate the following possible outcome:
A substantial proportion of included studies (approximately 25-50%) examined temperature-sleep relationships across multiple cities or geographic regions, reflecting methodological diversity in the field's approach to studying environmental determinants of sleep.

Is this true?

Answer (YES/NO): YES